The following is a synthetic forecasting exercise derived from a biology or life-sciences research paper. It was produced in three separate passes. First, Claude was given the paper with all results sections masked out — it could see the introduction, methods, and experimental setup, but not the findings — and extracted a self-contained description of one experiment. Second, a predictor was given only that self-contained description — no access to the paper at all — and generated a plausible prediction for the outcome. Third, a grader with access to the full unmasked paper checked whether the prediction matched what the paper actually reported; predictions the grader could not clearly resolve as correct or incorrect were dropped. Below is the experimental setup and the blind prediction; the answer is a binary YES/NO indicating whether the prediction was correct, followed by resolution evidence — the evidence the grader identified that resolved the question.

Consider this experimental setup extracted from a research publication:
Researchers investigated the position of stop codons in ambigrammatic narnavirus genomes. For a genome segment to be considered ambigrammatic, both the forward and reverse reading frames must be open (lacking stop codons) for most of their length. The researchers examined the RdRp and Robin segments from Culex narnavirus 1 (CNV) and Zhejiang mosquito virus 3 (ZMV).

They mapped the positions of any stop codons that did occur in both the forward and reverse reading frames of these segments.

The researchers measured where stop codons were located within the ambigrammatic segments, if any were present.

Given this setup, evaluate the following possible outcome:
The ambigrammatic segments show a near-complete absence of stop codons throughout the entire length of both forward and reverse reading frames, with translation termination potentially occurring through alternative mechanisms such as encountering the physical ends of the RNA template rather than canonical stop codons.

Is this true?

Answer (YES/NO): NO